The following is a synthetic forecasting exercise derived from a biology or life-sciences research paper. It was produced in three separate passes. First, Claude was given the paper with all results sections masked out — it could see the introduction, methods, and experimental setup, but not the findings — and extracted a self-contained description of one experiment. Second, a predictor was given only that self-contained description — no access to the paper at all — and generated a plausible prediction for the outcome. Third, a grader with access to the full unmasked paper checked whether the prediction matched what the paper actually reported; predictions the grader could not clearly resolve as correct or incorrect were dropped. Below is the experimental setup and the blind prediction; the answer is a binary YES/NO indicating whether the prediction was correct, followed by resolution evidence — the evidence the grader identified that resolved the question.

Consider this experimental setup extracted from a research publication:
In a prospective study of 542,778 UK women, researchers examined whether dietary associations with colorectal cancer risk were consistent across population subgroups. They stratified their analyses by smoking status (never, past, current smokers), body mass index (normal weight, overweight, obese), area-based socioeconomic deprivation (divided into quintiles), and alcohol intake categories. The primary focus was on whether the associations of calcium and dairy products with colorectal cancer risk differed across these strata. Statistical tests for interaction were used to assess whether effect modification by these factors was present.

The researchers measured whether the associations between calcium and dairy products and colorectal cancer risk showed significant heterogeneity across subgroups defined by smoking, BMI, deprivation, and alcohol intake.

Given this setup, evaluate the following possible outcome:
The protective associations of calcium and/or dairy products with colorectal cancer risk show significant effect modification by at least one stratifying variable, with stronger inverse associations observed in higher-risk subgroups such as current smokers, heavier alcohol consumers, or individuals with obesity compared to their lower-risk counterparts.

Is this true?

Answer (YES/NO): NO